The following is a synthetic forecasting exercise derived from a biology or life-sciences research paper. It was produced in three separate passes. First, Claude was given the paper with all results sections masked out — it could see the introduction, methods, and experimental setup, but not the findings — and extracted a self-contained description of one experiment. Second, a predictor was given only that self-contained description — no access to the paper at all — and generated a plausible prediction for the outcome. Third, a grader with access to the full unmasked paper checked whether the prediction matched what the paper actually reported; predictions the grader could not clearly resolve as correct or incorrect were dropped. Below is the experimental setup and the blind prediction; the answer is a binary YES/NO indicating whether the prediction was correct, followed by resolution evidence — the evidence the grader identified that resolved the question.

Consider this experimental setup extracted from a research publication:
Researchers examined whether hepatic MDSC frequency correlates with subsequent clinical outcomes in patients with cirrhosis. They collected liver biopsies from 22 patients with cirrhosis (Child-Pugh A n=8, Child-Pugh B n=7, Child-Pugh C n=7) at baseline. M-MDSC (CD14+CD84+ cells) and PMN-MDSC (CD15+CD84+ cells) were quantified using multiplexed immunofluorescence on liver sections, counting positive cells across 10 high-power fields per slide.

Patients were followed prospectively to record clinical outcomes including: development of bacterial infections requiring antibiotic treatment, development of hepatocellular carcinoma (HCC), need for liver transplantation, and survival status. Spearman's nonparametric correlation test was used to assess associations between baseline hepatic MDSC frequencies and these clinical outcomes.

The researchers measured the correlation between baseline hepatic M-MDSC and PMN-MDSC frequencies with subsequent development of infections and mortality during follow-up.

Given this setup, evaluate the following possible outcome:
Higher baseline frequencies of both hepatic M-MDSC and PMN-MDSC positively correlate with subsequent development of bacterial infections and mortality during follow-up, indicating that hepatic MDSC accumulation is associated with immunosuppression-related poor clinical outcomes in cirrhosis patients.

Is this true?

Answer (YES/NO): YES